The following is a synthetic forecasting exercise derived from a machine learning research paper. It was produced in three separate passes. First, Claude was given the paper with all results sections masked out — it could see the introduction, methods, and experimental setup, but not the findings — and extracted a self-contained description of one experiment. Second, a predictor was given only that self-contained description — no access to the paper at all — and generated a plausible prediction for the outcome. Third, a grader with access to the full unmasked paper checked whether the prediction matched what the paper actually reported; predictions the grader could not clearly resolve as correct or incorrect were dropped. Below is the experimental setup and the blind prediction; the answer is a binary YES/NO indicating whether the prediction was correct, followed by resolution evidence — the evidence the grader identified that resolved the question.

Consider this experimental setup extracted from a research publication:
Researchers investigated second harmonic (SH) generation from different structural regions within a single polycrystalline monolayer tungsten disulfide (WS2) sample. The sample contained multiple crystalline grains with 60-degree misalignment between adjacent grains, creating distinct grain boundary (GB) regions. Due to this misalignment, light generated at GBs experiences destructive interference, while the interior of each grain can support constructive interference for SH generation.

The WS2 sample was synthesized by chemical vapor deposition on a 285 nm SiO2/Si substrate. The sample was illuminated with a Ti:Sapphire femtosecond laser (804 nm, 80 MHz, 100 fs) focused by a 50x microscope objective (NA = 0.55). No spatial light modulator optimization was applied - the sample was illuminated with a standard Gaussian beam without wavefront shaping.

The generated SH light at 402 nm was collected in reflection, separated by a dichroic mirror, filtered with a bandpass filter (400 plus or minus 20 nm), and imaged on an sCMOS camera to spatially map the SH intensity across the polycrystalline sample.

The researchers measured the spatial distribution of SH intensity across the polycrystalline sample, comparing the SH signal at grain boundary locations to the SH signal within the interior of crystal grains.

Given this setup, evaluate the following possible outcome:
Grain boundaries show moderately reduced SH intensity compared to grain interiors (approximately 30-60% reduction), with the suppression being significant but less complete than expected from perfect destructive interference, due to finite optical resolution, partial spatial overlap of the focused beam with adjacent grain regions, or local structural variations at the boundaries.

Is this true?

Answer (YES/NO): NO